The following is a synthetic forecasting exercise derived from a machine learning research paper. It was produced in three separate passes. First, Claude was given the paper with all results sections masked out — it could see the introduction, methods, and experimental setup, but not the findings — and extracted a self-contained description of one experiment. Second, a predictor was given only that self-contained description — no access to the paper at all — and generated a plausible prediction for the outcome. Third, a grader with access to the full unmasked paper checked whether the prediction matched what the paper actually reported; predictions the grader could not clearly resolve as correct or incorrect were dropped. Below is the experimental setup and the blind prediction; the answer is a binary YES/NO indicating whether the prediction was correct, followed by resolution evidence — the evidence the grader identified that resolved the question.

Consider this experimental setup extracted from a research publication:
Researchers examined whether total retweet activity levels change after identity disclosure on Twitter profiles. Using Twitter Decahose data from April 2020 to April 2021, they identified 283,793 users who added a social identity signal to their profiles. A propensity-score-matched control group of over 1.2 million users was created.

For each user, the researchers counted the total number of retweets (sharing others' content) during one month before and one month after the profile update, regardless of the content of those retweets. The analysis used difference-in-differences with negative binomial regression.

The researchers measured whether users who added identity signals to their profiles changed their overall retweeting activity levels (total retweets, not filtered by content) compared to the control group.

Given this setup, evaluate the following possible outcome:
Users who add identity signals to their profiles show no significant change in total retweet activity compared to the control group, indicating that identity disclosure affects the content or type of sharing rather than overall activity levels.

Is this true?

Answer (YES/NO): NO